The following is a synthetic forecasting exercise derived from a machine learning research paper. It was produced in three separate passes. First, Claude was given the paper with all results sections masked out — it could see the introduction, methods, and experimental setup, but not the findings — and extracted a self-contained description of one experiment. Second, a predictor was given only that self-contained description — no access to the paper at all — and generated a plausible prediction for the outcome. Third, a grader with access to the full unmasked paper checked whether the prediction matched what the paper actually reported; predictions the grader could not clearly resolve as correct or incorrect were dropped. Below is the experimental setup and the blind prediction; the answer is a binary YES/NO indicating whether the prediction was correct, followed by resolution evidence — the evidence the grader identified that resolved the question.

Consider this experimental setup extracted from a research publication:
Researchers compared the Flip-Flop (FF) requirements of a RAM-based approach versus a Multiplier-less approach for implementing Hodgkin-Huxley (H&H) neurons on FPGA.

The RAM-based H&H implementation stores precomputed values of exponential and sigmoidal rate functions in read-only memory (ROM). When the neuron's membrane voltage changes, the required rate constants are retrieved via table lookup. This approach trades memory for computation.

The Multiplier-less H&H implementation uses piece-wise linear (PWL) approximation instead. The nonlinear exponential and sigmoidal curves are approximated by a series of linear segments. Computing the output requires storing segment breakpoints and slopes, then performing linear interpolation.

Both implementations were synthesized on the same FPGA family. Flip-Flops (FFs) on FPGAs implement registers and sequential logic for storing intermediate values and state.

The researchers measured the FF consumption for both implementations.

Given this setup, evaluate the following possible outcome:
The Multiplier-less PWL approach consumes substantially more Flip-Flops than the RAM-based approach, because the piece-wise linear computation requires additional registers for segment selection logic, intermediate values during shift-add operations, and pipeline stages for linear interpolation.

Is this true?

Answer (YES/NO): YES